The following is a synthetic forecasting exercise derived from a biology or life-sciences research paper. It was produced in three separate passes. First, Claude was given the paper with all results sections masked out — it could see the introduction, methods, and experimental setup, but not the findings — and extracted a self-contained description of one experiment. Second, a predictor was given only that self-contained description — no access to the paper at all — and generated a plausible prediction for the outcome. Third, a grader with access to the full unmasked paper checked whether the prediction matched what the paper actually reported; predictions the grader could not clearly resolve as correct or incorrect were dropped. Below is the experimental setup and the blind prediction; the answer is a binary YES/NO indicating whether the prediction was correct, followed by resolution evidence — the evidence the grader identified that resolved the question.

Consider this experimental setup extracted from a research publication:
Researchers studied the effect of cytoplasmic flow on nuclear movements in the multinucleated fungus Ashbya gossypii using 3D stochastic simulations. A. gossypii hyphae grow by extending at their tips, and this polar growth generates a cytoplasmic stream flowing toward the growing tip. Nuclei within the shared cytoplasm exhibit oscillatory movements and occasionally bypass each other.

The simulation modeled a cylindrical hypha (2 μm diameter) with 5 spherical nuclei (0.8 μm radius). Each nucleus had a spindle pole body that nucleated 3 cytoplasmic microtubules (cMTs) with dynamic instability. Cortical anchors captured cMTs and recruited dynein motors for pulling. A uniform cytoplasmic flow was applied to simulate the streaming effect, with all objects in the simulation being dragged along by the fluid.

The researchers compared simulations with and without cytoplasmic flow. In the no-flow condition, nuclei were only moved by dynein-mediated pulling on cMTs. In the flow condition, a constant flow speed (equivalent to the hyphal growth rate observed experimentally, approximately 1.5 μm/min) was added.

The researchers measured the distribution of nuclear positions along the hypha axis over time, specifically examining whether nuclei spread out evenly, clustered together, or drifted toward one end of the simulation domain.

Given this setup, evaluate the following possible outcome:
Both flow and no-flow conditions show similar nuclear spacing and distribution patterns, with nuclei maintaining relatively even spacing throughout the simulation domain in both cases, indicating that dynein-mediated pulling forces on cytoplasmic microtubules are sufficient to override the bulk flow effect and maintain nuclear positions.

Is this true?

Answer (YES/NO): NO